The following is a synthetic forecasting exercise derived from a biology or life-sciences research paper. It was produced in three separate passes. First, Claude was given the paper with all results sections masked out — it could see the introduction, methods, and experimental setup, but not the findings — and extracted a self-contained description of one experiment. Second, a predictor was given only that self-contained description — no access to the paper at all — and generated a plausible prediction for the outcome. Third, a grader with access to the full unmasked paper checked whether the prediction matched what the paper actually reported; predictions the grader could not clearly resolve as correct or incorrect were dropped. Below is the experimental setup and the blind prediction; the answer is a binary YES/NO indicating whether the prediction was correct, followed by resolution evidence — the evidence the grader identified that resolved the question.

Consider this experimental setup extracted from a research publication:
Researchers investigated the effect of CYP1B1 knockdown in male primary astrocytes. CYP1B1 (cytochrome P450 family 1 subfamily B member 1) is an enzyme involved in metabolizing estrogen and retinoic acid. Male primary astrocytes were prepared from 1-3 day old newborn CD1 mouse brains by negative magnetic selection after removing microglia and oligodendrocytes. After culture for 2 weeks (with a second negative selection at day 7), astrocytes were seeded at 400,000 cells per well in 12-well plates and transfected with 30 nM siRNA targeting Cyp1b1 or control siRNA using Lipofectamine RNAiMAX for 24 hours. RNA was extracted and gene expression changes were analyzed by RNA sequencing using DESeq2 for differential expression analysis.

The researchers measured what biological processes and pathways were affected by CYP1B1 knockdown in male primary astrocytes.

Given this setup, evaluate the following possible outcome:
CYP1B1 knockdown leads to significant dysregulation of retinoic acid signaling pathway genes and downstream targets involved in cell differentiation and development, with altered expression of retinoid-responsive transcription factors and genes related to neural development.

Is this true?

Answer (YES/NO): NO